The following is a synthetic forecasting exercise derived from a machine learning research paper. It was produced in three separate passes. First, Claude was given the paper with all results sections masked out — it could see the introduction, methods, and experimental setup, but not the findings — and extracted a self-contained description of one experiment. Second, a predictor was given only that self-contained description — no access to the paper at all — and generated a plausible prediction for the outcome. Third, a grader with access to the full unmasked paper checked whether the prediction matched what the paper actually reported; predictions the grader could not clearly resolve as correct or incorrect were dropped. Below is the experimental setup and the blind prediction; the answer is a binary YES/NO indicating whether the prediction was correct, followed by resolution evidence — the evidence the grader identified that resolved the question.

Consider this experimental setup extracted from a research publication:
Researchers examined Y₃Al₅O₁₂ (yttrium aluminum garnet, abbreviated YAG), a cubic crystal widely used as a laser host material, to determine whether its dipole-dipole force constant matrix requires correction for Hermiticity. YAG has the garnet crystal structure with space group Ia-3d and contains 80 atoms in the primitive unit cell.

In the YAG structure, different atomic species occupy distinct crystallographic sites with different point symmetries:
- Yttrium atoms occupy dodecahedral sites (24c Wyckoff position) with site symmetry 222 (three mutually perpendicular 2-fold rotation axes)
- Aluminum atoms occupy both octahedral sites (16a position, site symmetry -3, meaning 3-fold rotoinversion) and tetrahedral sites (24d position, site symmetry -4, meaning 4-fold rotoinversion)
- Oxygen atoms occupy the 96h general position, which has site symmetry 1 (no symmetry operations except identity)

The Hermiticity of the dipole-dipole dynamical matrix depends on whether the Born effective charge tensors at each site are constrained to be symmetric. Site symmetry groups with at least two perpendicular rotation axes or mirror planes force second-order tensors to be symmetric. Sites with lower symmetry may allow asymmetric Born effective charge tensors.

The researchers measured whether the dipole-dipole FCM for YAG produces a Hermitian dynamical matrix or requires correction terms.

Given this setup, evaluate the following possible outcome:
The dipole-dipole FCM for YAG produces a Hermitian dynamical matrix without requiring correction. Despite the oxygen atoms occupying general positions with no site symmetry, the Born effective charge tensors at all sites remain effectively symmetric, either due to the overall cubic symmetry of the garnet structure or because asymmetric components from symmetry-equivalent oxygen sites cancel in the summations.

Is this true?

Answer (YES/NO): NO